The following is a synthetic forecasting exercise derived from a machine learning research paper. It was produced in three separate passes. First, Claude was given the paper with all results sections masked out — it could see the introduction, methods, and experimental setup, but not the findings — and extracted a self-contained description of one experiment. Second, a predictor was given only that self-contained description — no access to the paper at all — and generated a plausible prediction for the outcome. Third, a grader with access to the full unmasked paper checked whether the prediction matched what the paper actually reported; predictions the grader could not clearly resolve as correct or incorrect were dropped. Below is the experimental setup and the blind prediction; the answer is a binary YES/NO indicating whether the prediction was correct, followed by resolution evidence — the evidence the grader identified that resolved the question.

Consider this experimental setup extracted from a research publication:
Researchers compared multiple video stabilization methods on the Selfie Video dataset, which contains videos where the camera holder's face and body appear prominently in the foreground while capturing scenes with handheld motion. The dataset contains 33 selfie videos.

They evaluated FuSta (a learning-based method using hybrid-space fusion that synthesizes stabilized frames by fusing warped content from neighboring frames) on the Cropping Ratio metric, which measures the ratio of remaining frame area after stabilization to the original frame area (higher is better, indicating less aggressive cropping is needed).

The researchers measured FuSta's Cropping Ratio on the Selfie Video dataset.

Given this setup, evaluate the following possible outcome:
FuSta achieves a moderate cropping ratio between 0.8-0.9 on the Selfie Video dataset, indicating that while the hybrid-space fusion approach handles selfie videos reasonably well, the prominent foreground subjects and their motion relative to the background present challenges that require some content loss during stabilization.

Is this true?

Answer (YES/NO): NO